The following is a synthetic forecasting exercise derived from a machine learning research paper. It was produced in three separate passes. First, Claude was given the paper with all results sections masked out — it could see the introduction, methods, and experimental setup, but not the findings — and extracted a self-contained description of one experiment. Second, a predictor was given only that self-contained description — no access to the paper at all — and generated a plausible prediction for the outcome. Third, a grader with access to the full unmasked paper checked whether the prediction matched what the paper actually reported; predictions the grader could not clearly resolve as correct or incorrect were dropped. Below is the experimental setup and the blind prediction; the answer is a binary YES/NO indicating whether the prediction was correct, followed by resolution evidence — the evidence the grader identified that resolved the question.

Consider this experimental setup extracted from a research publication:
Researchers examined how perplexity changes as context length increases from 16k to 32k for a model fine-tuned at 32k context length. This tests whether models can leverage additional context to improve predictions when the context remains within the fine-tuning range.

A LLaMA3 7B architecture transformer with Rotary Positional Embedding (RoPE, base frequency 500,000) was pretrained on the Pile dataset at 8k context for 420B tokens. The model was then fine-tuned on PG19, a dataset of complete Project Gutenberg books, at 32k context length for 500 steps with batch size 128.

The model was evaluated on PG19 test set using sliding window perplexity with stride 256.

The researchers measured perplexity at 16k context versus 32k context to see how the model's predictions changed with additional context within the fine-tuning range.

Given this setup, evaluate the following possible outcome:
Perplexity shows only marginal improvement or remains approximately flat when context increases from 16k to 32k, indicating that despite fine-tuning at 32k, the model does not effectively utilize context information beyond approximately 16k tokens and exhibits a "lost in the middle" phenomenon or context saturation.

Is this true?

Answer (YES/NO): NO